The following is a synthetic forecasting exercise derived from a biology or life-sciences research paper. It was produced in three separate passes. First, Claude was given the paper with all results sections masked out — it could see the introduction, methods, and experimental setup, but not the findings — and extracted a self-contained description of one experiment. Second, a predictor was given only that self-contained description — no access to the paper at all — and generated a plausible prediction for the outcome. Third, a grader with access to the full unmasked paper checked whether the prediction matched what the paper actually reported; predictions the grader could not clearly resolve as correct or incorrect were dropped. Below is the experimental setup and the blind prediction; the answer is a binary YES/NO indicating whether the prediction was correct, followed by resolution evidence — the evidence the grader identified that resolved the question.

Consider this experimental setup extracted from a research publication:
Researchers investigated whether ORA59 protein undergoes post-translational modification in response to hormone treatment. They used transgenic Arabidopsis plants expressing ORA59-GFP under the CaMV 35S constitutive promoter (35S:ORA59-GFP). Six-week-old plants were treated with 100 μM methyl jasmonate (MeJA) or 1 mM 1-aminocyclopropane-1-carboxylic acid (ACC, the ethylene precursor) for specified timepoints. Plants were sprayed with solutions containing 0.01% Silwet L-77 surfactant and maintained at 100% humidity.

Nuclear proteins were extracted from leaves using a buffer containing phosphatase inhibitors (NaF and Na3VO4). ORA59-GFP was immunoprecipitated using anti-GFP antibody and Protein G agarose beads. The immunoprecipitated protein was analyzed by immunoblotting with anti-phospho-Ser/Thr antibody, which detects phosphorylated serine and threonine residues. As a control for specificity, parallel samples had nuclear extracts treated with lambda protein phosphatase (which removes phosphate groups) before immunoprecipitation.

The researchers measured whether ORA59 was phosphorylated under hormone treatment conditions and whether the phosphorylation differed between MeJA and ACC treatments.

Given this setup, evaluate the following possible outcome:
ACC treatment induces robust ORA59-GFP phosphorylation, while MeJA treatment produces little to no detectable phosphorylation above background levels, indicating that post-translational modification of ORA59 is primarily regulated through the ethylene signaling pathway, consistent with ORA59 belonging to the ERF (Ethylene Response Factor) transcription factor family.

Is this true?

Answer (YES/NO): NO